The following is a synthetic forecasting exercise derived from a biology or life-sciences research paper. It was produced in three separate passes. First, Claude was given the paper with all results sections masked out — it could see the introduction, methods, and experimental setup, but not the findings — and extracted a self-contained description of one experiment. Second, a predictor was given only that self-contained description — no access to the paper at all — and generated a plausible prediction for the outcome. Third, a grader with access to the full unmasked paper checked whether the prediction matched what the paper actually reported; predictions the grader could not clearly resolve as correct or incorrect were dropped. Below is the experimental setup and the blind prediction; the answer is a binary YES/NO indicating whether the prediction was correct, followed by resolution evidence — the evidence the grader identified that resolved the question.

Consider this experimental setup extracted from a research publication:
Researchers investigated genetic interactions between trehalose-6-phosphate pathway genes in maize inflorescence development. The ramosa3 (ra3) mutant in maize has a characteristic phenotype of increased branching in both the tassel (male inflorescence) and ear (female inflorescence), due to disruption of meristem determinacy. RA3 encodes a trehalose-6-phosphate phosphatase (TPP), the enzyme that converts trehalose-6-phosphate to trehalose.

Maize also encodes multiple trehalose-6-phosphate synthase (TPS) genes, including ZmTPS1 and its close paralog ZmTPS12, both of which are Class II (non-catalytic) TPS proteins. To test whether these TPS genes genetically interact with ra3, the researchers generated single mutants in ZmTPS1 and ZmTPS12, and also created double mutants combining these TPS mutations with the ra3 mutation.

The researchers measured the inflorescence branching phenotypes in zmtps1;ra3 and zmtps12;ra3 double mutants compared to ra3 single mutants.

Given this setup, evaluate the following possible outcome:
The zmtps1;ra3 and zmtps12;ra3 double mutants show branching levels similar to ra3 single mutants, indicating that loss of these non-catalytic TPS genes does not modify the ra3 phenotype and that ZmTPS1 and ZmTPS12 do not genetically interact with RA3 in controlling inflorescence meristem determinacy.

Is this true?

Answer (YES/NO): NO